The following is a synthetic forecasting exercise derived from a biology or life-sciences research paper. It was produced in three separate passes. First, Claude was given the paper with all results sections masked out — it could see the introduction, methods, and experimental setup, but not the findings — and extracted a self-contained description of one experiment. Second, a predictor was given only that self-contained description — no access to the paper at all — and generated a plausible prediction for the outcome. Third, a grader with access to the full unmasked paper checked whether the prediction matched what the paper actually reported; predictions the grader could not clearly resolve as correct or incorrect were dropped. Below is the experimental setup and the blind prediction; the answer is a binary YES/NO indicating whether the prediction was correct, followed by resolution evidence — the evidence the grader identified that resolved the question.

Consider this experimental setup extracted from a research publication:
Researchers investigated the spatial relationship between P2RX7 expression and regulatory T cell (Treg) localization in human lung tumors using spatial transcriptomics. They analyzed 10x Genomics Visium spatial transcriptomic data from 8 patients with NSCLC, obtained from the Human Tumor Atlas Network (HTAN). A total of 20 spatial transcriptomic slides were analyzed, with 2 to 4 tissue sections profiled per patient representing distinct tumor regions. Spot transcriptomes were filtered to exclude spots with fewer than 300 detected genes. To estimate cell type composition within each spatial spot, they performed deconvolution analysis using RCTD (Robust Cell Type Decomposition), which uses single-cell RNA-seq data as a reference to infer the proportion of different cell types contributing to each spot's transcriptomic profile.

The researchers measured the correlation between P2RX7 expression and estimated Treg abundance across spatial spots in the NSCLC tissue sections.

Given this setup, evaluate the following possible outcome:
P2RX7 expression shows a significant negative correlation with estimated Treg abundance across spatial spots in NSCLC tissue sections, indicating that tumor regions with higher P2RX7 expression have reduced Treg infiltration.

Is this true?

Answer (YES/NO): NO